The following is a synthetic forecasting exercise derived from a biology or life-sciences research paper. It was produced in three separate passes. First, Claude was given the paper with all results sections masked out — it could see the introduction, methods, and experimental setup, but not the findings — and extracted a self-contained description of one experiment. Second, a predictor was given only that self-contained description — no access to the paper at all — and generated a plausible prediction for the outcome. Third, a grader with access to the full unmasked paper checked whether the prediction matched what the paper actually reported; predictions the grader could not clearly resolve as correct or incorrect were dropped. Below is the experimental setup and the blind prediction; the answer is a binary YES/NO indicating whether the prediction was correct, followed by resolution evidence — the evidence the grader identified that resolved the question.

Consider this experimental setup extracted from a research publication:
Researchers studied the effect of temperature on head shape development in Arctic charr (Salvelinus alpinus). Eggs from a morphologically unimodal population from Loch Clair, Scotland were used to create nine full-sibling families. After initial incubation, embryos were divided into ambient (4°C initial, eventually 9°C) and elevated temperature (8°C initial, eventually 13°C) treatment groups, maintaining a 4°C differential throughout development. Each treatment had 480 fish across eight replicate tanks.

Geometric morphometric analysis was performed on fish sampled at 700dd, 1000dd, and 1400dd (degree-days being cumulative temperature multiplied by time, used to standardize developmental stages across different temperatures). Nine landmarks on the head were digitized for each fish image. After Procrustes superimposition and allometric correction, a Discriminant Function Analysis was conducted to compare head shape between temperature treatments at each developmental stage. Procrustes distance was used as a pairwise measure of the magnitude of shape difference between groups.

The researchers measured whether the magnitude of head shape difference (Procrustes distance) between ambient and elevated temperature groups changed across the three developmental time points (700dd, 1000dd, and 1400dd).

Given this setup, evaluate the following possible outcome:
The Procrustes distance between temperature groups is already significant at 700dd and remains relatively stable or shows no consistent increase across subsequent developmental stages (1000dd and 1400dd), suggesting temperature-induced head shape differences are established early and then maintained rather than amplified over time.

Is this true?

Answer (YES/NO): NO